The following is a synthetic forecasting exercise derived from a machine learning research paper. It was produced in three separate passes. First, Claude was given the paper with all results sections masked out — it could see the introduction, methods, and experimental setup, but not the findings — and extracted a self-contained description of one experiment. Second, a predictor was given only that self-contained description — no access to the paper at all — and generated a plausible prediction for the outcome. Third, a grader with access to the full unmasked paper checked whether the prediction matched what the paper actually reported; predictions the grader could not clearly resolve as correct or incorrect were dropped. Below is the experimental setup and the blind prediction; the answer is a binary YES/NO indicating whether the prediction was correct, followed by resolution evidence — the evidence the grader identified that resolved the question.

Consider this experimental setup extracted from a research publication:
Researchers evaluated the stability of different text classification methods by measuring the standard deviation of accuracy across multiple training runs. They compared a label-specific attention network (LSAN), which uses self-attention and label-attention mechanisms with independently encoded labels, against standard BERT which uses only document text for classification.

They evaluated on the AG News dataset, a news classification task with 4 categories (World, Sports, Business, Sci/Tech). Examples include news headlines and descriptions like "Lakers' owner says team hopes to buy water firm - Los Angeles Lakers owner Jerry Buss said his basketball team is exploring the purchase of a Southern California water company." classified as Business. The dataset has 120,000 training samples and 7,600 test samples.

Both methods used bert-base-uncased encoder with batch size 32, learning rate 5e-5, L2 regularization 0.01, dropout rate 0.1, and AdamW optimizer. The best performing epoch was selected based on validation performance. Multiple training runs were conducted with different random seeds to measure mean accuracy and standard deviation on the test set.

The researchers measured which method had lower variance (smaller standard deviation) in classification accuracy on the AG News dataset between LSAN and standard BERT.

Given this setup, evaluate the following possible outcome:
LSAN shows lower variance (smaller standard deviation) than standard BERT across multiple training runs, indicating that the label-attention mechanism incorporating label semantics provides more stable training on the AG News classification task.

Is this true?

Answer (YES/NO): NO